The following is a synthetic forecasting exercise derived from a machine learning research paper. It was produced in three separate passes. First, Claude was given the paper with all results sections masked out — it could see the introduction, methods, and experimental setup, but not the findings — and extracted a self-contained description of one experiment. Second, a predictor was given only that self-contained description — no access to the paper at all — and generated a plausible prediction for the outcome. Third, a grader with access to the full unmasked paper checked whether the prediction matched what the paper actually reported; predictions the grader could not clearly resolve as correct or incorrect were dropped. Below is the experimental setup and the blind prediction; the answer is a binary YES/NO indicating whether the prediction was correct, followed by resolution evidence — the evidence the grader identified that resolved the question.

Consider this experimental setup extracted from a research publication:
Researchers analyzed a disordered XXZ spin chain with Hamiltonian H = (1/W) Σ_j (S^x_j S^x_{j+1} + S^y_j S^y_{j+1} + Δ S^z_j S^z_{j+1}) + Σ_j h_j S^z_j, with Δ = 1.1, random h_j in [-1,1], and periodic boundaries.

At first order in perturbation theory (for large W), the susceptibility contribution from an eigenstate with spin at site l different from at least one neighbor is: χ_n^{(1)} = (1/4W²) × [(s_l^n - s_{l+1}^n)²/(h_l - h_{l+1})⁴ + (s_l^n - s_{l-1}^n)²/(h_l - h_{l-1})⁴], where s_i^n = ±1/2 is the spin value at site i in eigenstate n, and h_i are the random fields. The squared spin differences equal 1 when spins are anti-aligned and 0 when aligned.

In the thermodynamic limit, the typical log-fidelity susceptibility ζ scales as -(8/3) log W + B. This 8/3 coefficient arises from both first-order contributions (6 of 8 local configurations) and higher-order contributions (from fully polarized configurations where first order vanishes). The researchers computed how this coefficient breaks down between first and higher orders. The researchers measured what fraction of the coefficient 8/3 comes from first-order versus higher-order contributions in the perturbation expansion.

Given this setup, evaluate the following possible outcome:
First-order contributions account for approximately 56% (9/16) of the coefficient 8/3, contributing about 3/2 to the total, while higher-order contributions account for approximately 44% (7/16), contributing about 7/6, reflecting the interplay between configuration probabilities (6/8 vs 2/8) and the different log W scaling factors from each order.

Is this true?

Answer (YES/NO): YES